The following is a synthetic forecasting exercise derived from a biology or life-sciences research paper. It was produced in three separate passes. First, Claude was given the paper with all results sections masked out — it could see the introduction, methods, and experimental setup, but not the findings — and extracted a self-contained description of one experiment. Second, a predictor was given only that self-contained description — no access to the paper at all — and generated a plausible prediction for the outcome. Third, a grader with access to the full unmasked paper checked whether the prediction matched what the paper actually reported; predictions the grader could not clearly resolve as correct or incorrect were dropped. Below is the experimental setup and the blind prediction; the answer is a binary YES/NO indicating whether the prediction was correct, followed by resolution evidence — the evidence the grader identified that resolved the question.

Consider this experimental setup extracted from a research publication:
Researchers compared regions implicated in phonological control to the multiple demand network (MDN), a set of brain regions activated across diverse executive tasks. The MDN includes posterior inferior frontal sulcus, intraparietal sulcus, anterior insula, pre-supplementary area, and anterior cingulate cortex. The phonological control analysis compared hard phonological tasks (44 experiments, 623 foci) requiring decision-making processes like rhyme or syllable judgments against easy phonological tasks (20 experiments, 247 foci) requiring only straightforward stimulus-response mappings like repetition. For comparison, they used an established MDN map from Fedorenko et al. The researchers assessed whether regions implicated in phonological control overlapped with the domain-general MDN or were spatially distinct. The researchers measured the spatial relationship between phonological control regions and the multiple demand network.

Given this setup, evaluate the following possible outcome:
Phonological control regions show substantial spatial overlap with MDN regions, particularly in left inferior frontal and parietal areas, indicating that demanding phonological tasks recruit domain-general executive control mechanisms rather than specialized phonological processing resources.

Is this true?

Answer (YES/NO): YES